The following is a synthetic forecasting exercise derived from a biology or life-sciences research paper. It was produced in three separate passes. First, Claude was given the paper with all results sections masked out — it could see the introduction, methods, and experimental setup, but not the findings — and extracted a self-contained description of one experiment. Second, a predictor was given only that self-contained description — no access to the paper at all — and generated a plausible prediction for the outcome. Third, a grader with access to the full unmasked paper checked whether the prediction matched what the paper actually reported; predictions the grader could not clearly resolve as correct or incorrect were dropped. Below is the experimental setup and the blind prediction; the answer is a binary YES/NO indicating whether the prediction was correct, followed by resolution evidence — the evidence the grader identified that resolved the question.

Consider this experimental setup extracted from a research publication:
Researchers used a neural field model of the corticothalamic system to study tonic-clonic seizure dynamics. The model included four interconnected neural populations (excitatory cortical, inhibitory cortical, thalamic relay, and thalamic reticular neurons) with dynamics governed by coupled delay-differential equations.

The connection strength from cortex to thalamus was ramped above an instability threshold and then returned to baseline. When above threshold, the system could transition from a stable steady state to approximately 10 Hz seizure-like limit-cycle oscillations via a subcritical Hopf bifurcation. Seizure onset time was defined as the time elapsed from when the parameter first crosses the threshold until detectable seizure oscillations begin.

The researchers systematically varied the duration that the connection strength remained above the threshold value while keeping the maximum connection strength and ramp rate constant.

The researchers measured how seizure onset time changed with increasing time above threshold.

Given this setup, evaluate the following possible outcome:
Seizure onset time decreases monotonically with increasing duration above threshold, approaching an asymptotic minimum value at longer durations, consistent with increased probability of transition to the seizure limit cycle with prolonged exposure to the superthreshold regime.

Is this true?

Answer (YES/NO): NO